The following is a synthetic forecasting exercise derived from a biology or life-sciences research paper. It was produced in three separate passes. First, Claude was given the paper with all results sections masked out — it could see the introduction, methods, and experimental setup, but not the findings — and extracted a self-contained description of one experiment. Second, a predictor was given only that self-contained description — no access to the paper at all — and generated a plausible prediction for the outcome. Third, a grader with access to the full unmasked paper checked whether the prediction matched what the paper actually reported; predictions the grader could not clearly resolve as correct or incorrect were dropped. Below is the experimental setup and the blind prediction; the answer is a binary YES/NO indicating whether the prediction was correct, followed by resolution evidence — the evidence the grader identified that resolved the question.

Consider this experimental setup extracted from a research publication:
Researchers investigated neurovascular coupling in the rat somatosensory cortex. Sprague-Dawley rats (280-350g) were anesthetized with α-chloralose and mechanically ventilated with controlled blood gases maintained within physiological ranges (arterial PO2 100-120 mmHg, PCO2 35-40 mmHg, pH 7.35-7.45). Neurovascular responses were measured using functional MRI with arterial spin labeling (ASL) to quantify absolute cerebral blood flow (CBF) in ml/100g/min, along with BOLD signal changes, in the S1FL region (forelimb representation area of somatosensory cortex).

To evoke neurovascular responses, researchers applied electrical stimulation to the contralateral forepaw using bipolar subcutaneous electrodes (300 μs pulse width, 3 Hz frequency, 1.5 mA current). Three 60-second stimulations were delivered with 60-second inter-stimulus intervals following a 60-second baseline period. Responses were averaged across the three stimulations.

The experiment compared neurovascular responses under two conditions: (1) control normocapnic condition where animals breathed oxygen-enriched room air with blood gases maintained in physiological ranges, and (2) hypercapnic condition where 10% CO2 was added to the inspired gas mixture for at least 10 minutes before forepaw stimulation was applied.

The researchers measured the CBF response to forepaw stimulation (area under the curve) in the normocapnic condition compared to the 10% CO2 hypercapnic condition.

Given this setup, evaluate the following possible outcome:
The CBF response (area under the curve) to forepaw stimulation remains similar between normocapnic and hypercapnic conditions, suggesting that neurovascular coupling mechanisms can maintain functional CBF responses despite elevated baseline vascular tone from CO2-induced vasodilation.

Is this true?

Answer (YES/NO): NO